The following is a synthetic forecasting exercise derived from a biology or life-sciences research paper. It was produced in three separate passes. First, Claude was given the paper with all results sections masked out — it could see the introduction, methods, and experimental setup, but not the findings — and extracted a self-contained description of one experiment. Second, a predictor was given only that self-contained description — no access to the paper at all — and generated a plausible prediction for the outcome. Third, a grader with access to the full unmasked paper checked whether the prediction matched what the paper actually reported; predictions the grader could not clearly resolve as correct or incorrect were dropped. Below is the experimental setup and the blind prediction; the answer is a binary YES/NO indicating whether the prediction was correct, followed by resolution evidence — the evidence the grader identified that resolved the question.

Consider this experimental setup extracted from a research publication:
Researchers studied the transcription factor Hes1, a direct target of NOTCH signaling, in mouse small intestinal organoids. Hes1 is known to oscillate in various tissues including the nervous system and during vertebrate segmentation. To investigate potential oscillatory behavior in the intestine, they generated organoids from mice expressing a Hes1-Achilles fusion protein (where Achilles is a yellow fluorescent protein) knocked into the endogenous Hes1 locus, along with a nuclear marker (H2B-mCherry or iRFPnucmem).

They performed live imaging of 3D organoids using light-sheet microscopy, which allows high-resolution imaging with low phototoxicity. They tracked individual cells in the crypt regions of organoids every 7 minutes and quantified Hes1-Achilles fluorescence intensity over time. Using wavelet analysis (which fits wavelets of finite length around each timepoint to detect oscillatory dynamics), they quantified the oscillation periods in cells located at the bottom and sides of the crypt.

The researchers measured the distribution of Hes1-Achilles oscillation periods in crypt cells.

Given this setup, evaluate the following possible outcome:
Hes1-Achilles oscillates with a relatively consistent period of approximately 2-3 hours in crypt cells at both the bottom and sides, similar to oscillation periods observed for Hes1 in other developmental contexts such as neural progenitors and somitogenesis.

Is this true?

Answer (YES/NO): NO